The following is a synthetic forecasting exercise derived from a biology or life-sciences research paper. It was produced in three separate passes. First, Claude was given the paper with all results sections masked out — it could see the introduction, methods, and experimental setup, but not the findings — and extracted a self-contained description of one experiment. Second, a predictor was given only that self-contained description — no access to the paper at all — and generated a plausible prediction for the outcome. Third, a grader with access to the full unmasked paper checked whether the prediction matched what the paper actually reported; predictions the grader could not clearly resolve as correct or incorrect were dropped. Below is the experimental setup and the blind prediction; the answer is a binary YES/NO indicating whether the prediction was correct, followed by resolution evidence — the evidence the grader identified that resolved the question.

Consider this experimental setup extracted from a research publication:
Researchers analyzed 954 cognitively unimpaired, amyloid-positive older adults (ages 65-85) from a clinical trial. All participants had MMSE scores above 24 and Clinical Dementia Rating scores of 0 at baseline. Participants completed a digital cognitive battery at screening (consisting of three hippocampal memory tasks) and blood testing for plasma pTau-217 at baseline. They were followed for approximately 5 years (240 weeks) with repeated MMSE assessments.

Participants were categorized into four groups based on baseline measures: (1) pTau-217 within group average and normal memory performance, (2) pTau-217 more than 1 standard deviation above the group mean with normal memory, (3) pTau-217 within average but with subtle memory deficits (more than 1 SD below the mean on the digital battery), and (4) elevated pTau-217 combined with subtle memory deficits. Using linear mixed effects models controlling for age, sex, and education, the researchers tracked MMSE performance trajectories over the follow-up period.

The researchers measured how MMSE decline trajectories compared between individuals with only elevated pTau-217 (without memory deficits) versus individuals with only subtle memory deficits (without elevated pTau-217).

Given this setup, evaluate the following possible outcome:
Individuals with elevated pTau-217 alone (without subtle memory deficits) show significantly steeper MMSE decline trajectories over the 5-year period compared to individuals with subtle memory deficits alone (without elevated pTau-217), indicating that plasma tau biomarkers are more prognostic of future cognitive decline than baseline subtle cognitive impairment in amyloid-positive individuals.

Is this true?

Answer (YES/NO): NO